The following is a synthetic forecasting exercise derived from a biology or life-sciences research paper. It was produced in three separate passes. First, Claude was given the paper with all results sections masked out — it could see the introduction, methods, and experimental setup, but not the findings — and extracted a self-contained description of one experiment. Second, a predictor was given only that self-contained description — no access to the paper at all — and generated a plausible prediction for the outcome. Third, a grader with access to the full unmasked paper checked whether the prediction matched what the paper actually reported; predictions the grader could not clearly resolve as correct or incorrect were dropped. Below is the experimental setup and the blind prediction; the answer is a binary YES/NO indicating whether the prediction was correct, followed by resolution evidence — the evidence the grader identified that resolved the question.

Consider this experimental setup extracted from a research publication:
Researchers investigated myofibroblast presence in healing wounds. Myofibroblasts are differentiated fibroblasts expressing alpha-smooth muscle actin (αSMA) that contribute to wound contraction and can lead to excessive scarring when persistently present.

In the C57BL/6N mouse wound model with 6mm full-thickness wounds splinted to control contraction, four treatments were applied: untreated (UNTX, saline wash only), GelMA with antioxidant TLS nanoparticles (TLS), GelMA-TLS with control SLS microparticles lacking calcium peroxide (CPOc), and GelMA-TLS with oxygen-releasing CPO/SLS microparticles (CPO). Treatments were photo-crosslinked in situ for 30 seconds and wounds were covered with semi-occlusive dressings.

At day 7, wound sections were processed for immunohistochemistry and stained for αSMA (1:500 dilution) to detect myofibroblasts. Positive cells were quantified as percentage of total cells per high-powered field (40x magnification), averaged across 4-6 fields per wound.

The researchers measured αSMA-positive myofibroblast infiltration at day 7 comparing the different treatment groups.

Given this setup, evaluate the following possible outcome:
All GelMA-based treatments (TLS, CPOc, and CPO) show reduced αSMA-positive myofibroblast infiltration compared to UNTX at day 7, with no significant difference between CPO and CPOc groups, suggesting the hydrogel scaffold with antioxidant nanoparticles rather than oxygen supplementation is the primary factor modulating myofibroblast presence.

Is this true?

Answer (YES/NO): NO